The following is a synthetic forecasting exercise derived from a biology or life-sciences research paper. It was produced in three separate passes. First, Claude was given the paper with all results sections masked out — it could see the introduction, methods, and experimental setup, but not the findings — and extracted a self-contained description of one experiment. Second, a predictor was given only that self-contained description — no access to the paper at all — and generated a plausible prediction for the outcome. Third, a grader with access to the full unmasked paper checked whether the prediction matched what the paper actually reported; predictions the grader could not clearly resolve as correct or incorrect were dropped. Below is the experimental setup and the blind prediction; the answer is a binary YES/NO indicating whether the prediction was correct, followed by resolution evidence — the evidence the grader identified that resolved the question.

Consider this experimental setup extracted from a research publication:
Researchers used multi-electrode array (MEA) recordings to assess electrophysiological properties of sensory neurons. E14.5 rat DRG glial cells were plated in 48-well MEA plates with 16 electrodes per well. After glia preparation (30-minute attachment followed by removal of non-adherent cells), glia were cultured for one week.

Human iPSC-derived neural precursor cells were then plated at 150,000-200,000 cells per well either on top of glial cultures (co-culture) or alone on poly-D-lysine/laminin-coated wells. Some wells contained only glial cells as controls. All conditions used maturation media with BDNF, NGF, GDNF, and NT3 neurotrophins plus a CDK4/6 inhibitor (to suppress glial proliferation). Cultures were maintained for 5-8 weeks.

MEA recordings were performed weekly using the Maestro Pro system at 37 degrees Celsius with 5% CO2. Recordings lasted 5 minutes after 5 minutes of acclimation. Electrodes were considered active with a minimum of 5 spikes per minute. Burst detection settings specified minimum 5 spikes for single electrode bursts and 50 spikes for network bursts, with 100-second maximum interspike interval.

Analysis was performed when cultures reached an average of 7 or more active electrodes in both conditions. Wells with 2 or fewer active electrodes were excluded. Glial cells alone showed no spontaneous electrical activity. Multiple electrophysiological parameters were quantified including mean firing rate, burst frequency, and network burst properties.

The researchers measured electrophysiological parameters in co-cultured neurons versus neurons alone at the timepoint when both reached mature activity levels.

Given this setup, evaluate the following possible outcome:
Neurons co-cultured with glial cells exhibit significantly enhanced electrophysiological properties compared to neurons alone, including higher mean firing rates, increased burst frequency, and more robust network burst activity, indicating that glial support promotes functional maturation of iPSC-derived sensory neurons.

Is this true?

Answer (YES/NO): NO